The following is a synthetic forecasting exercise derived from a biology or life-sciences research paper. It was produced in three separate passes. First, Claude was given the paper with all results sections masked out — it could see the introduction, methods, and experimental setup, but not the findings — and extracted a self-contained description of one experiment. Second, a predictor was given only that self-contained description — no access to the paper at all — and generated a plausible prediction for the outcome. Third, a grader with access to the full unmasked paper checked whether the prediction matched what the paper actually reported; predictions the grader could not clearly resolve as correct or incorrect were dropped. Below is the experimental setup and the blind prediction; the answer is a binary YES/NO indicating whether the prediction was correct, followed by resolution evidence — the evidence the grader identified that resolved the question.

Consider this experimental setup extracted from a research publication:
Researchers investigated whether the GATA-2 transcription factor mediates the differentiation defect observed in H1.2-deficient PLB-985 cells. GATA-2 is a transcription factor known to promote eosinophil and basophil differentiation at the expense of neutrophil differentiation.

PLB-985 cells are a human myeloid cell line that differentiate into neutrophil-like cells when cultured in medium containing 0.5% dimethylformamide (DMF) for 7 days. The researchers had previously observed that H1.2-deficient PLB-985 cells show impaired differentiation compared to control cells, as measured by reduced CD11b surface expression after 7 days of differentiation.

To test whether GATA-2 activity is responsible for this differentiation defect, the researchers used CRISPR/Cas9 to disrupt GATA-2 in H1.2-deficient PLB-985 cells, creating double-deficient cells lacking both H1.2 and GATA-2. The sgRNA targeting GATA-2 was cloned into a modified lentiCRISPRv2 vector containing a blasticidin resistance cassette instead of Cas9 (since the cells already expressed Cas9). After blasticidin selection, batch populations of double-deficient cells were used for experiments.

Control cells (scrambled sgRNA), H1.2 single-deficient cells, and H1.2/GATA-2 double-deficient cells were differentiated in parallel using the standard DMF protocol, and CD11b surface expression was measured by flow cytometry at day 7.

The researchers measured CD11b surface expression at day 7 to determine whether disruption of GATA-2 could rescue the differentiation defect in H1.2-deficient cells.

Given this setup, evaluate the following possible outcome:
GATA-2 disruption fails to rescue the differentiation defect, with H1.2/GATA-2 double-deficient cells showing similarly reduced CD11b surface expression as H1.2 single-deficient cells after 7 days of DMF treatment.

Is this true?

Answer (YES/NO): NO